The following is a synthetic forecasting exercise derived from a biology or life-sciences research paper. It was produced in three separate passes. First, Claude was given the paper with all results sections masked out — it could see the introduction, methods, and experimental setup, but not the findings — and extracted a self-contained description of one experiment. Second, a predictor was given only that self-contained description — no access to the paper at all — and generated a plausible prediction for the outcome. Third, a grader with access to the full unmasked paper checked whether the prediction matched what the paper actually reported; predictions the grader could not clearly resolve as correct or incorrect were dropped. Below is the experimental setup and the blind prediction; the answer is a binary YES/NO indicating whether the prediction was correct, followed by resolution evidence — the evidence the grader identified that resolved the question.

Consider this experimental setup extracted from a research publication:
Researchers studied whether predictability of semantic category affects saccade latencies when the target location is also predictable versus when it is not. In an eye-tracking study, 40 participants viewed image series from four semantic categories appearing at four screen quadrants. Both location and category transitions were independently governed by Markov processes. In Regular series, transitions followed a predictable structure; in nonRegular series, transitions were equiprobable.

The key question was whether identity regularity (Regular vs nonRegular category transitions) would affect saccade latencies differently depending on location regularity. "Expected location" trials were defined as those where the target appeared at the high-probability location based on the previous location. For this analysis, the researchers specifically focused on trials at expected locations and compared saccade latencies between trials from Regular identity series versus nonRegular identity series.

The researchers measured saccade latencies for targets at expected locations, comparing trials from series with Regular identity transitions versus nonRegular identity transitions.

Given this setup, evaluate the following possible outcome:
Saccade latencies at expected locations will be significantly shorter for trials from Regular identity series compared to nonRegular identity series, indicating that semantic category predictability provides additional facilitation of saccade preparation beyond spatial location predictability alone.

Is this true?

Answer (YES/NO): NO